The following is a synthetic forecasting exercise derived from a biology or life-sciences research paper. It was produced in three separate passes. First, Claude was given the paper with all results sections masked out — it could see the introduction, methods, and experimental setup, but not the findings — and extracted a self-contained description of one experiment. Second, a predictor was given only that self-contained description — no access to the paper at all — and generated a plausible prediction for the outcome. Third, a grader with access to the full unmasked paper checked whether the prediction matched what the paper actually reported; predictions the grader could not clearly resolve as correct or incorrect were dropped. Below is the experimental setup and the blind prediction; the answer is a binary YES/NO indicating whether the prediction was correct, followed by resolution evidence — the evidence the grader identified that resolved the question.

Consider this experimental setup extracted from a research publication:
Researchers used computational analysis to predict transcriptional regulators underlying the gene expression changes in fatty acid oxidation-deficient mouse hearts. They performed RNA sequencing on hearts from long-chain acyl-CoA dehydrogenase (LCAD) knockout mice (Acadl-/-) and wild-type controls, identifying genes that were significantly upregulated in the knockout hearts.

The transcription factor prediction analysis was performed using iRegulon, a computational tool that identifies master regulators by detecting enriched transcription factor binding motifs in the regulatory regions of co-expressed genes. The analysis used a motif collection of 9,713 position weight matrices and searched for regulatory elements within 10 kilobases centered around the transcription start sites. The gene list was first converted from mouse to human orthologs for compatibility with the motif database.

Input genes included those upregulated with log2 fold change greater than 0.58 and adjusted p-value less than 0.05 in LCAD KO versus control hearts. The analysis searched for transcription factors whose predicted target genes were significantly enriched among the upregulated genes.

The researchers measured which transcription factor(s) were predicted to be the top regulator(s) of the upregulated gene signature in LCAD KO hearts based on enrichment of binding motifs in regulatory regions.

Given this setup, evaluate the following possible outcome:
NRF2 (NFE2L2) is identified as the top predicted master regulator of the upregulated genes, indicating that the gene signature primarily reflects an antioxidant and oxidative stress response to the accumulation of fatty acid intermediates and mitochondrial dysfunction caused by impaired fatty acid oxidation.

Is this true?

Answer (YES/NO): NO